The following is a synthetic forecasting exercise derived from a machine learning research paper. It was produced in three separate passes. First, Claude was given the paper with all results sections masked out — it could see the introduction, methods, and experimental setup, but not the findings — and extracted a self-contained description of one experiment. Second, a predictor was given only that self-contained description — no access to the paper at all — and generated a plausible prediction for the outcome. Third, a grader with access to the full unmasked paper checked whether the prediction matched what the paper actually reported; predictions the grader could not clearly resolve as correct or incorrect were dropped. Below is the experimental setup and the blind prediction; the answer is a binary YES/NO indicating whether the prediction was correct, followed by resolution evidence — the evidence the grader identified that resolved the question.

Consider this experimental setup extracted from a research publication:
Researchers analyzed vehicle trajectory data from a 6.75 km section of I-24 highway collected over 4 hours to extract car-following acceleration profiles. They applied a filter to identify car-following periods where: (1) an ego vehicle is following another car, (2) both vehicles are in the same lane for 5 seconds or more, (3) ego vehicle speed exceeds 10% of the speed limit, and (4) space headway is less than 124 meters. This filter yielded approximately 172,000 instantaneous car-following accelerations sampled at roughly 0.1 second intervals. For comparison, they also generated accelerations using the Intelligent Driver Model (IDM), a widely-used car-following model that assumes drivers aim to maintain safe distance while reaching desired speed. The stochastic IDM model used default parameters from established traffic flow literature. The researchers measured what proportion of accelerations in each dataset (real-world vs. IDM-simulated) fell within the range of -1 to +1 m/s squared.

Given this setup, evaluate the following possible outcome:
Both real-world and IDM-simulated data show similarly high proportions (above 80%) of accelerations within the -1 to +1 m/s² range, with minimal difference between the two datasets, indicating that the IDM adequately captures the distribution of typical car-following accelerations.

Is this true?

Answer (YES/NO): NO